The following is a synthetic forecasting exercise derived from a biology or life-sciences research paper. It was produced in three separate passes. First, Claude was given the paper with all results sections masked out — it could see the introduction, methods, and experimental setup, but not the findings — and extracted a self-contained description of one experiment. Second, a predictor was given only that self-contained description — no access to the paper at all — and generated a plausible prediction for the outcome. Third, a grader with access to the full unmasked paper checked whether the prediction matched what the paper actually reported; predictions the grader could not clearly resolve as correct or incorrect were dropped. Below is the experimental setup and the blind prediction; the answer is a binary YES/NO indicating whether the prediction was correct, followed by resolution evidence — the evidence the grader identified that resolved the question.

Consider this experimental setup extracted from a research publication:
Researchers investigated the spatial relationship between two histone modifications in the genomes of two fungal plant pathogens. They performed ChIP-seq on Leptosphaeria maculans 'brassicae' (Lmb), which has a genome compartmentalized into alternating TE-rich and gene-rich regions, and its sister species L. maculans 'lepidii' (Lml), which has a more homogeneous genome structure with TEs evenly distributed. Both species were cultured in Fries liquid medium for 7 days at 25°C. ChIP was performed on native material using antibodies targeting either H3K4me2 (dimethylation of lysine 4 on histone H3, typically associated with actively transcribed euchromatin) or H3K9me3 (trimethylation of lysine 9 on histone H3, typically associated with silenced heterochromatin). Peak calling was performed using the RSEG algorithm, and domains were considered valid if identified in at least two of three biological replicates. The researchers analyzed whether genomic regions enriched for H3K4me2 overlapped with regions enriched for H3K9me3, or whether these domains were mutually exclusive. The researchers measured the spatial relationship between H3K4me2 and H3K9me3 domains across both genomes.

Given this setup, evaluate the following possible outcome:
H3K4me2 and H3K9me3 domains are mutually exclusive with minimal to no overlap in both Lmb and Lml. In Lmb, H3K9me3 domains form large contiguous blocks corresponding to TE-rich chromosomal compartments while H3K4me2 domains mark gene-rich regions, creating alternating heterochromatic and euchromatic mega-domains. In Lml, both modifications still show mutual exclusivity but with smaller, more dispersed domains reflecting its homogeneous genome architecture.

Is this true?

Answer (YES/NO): YES